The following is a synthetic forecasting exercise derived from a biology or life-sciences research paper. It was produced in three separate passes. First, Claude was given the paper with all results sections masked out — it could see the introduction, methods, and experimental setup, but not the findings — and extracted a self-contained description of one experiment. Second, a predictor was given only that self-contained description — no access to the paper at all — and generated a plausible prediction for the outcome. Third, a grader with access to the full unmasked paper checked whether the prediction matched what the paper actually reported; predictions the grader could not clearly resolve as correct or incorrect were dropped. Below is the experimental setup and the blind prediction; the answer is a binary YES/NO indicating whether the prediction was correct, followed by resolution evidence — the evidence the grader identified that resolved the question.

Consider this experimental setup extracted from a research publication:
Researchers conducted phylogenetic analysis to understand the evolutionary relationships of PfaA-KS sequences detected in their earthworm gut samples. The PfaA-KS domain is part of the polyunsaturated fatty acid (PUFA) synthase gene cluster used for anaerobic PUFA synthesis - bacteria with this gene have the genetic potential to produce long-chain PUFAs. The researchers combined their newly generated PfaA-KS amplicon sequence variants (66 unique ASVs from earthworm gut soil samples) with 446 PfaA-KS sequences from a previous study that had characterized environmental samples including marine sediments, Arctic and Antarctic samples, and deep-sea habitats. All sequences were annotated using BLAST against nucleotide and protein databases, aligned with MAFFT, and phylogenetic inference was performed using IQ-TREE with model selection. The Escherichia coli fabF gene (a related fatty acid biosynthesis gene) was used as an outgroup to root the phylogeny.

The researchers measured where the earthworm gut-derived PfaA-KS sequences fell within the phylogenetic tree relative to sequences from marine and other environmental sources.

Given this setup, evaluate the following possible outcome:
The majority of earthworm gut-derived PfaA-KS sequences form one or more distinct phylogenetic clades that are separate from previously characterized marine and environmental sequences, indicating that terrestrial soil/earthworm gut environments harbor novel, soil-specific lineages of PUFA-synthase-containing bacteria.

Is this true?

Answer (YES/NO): NO